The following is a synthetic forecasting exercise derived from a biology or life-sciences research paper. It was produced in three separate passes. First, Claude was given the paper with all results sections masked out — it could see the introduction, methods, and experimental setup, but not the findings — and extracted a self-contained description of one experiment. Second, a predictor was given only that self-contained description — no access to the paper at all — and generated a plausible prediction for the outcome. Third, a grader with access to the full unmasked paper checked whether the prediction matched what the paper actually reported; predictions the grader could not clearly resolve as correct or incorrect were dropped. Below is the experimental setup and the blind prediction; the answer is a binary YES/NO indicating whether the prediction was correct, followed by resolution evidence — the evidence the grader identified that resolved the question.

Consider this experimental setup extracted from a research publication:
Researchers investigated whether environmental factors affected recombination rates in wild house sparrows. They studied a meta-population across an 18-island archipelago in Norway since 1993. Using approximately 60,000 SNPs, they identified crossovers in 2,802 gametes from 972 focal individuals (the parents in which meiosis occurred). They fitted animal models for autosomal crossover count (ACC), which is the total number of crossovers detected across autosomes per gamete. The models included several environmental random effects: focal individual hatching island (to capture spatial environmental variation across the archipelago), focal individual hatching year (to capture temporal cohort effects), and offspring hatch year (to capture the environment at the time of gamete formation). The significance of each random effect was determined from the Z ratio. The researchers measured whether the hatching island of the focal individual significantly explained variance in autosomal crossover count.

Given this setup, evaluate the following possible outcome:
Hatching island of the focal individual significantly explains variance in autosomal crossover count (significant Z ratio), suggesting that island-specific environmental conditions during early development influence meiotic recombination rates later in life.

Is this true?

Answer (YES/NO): NO